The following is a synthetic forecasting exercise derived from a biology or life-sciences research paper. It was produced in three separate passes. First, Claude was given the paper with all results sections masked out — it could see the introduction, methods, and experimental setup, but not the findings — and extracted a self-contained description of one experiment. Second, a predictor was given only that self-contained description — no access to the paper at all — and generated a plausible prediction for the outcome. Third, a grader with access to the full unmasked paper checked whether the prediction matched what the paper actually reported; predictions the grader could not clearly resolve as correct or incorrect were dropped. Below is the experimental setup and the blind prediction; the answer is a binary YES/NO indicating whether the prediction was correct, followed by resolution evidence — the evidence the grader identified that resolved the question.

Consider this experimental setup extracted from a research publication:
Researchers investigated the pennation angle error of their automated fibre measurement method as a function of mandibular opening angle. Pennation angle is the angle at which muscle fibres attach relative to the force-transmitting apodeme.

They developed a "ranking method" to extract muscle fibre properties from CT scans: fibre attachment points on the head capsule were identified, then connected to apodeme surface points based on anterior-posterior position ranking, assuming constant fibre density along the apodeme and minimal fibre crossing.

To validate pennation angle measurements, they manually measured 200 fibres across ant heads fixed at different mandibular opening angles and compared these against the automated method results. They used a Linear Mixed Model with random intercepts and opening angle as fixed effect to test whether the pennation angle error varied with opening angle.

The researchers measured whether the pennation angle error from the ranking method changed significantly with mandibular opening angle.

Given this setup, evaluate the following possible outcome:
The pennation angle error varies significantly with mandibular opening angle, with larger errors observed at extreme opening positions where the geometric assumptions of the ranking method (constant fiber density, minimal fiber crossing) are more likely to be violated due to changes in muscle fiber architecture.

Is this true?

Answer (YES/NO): YES